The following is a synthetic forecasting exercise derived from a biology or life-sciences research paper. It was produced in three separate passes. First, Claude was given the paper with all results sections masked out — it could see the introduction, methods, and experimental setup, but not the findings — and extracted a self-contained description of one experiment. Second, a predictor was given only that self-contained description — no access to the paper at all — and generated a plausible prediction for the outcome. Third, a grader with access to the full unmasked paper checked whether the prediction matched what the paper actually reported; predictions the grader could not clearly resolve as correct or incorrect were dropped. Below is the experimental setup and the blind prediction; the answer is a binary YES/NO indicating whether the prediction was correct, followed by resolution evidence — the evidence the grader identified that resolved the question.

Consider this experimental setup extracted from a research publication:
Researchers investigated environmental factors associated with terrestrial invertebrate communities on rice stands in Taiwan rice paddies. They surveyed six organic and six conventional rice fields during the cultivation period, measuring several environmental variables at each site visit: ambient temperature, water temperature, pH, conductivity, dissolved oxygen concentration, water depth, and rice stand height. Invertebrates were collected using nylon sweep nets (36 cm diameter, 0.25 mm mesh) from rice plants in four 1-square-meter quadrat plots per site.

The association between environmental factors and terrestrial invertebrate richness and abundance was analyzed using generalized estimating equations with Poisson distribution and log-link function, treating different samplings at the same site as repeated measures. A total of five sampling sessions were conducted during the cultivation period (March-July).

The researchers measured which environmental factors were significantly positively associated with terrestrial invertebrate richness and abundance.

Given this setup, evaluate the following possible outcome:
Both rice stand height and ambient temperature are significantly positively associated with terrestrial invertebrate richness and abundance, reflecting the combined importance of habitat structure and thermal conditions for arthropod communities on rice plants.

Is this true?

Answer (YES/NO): YES